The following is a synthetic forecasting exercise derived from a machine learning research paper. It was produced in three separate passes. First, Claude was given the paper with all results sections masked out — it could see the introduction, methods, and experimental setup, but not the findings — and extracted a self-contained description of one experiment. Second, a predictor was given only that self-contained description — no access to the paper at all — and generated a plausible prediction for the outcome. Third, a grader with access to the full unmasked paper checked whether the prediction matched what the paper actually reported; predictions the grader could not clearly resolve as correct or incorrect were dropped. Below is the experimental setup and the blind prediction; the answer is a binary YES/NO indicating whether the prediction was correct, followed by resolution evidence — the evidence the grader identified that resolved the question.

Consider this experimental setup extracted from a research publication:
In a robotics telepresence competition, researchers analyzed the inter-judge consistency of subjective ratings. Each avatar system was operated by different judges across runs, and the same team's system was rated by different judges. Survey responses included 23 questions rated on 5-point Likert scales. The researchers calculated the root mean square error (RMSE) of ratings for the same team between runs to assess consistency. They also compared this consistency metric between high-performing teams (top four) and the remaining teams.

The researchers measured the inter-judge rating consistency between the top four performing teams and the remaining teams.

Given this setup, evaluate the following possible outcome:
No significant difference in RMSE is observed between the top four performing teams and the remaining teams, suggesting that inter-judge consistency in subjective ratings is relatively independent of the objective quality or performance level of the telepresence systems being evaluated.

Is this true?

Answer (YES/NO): NO